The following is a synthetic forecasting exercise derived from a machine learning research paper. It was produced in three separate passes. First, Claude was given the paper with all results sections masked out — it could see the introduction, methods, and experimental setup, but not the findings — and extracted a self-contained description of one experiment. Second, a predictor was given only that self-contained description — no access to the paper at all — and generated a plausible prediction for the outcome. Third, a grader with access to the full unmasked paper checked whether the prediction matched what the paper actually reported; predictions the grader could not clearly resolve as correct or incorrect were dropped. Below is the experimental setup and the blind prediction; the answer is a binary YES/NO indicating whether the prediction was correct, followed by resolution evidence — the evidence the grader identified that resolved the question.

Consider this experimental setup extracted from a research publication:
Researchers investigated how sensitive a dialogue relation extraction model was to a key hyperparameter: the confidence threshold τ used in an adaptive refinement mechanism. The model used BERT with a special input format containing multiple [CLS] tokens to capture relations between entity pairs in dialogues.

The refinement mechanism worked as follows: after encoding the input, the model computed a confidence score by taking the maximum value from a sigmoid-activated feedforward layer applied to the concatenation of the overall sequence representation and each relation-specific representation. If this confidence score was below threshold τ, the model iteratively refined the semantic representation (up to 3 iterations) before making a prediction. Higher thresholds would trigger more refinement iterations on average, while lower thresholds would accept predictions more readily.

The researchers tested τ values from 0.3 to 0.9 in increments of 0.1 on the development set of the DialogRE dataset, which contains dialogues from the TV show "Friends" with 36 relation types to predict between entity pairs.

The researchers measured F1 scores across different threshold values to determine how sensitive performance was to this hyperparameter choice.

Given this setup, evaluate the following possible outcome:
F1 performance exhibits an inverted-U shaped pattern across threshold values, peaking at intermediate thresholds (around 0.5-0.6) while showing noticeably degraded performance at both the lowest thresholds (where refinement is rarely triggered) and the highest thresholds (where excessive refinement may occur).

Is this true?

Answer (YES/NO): NO